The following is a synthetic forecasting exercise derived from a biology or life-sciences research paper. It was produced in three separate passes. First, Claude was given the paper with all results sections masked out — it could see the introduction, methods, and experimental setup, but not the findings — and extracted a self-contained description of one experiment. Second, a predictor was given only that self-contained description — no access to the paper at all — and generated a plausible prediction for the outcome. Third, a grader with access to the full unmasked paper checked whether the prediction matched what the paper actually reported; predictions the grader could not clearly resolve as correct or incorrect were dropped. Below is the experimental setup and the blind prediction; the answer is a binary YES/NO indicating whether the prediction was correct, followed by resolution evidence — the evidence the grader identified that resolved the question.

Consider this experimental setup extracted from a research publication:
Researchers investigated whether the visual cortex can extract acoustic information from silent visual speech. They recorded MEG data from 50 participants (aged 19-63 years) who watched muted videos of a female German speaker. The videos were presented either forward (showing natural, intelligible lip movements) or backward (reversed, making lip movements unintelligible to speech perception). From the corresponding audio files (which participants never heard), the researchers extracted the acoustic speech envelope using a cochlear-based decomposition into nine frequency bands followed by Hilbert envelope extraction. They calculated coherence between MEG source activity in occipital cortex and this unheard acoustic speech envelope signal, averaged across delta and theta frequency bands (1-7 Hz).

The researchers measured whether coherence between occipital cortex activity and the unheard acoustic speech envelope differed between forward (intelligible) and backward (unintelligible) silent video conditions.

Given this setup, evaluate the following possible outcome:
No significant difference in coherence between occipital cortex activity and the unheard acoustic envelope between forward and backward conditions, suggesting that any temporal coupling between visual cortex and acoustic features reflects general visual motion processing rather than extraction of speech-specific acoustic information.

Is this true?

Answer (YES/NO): NO